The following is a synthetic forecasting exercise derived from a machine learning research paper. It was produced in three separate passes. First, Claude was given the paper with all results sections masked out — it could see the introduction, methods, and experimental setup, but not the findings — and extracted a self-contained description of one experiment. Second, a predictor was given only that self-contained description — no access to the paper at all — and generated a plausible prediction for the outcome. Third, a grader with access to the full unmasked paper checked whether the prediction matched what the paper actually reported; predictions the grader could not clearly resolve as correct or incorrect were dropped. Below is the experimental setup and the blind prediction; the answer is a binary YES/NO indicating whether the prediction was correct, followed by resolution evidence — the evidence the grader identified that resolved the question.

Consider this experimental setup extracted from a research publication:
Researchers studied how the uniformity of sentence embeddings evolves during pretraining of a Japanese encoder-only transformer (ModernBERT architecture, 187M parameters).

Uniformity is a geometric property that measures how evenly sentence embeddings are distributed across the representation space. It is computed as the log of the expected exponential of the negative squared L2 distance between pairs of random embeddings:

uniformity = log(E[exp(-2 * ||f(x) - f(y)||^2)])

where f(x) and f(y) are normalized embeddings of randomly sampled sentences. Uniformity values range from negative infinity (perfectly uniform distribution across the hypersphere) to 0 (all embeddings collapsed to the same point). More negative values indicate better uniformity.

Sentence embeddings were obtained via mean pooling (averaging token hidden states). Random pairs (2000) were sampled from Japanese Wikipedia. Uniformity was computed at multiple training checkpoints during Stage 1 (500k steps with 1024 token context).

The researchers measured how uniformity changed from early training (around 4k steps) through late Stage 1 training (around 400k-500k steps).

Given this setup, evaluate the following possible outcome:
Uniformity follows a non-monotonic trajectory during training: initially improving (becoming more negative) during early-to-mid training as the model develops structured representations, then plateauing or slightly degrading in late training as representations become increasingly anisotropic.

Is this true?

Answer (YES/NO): NO